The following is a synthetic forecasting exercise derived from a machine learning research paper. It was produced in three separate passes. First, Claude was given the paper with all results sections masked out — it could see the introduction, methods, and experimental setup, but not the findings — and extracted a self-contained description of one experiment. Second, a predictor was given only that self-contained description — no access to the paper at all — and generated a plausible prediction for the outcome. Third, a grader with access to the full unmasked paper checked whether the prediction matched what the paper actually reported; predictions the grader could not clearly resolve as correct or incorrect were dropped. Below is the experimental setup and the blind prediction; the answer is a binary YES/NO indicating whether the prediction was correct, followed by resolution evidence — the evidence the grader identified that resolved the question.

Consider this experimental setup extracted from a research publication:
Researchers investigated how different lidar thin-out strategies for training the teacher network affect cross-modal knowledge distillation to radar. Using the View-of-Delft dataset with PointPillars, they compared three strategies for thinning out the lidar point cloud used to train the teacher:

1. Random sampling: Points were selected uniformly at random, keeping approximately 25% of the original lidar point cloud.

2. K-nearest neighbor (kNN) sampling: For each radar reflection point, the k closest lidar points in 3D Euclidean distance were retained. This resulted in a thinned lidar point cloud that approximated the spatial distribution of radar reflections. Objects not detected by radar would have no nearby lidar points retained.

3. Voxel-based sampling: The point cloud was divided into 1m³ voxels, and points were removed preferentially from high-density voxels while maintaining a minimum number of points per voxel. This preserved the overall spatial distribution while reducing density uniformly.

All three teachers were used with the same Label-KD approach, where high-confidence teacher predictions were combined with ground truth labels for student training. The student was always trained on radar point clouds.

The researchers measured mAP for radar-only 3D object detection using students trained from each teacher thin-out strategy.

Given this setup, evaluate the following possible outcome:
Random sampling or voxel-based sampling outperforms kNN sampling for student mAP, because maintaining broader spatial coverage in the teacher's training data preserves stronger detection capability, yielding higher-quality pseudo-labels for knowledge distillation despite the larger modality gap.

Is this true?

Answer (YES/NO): YES